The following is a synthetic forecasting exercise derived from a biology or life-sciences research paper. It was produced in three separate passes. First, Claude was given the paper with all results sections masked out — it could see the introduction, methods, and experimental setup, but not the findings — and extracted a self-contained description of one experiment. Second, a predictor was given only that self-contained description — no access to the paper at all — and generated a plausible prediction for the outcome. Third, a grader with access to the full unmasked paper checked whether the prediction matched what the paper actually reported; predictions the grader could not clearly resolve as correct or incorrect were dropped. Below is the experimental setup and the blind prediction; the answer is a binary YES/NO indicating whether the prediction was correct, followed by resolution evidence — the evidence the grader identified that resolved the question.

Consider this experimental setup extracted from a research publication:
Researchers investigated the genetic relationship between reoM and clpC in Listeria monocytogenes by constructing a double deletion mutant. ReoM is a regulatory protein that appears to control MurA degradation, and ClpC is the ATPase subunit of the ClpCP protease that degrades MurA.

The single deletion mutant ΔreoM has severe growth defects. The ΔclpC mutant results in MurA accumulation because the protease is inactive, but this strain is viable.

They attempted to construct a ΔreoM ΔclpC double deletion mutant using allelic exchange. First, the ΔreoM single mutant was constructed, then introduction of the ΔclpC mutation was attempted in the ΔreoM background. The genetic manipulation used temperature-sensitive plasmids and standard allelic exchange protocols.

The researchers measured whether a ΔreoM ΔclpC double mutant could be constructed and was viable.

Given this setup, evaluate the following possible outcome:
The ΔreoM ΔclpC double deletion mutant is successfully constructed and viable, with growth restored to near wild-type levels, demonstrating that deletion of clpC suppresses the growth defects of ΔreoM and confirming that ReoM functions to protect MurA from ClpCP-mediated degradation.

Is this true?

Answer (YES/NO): NO